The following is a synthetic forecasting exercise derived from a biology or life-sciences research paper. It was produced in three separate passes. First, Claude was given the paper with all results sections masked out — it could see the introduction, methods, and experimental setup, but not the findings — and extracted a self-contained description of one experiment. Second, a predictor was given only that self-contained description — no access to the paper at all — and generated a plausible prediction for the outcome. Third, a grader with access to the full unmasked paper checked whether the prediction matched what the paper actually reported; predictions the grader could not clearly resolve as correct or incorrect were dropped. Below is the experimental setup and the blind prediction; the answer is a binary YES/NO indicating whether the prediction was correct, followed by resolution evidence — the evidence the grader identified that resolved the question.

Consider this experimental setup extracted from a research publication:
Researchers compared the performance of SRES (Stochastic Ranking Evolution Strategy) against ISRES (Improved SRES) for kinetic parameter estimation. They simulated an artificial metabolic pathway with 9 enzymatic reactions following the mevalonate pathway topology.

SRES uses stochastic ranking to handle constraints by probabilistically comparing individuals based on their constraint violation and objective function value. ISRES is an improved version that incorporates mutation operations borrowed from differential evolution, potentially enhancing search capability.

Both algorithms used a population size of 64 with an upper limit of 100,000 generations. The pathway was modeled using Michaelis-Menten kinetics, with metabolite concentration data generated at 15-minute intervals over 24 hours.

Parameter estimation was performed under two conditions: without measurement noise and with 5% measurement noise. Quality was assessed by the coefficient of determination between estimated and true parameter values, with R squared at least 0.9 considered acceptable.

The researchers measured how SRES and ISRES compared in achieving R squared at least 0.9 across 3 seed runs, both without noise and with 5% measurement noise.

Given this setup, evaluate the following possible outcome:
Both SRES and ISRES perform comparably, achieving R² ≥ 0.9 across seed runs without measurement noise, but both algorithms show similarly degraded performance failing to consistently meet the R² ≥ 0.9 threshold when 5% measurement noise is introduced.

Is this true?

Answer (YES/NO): NO